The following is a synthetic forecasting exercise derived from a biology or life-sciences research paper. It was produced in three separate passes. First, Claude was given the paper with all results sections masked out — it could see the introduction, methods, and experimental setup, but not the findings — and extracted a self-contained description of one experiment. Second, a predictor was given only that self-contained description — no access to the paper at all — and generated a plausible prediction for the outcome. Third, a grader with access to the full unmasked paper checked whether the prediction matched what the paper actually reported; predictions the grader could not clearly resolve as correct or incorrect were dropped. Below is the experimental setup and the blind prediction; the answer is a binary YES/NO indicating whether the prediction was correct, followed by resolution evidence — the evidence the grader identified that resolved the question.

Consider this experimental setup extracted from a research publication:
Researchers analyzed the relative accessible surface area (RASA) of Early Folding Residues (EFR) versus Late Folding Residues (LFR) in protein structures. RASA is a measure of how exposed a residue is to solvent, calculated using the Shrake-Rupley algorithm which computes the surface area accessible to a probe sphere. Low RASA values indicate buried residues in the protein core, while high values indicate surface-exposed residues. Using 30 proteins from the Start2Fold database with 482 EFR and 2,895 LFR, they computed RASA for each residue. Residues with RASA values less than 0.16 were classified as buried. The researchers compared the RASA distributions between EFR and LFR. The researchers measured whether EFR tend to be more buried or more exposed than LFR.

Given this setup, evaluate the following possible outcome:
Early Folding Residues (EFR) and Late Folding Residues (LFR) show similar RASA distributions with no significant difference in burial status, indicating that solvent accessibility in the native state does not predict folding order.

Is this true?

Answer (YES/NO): NO